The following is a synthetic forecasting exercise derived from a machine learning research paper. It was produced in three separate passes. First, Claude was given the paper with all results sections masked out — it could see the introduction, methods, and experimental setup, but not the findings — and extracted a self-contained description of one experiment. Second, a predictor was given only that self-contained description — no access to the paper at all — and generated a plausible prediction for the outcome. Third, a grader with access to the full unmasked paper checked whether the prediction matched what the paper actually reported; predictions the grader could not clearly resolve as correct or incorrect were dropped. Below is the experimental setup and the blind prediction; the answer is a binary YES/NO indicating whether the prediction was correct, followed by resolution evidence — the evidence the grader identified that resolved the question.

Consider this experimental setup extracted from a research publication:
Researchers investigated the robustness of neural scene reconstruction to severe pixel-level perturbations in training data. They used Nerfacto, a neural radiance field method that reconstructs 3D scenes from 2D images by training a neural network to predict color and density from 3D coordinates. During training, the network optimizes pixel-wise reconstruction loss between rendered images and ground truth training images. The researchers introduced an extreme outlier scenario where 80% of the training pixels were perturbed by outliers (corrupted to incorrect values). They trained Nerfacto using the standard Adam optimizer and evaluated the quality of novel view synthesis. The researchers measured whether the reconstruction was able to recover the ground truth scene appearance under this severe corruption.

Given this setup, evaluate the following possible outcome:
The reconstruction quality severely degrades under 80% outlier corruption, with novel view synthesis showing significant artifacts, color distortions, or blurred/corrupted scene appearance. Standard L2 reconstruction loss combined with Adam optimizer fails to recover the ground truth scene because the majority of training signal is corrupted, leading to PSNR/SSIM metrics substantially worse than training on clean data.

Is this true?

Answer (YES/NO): YES